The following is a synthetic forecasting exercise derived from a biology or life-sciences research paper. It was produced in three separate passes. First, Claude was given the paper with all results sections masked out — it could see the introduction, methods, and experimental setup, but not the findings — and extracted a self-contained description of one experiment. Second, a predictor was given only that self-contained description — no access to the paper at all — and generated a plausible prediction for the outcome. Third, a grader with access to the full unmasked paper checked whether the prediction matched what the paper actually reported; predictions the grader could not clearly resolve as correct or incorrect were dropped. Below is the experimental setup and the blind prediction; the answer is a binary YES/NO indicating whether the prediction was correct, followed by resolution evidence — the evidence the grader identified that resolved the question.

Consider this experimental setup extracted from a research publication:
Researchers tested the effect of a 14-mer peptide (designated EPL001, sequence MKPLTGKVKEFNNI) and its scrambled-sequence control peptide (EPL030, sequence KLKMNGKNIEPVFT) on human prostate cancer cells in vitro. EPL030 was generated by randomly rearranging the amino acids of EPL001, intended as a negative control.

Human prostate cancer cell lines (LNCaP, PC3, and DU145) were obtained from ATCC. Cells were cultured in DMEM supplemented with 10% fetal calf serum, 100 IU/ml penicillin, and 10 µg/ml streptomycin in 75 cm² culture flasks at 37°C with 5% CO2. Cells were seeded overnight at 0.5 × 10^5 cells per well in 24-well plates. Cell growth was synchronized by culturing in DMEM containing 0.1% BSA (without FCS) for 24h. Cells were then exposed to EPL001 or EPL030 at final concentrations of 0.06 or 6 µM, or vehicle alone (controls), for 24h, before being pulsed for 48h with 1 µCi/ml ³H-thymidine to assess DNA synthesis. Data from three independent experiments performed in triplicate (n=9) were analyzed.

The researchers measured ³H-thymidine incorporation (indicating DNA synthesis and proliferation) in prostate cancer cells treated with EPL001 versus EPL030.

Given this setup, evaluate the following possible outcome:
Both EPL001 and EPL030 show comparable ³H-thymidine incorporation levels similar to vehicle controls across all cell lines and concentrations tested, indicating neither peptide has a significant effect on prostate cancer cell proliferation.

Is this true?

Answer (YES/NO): NO